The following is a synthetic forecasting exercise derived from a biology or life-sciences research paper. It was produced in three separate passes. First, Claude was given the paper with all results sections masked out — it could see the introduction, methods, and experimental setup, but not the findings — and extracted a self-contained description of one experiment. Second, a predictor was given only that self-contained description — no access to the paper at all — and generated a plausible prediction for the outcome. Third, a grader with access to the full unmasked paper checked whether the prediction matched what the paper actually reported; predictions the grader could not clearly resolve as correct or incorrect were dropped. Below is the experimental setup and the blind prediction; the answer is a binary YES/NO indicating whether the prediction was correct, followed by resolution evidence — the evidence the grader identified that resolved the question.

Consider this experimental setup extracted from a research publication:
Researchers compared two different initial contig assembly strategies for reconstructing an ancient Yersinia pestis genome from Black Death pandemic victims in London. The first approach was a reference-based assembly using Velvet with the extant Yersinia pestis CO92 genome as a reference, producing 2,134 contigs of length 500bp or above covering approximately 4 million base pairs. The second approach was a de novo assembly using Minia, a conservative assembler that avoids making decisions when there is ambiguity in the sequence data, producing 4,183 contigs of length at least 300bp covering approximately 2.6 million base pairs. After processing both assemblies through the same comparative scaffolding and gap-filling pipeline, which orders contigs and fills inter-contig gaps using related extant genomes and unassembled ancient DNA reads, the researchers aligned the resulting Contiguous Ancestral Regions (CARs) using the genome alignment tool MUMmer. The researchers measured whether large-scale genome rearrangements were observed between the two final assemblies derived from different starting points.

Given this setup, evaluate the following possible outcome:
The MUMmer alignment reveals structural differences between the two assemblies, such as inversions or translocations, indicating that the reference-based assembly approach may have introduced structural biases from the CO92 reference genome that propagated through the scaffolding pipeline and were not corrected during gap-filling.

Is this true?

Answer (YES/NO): NO